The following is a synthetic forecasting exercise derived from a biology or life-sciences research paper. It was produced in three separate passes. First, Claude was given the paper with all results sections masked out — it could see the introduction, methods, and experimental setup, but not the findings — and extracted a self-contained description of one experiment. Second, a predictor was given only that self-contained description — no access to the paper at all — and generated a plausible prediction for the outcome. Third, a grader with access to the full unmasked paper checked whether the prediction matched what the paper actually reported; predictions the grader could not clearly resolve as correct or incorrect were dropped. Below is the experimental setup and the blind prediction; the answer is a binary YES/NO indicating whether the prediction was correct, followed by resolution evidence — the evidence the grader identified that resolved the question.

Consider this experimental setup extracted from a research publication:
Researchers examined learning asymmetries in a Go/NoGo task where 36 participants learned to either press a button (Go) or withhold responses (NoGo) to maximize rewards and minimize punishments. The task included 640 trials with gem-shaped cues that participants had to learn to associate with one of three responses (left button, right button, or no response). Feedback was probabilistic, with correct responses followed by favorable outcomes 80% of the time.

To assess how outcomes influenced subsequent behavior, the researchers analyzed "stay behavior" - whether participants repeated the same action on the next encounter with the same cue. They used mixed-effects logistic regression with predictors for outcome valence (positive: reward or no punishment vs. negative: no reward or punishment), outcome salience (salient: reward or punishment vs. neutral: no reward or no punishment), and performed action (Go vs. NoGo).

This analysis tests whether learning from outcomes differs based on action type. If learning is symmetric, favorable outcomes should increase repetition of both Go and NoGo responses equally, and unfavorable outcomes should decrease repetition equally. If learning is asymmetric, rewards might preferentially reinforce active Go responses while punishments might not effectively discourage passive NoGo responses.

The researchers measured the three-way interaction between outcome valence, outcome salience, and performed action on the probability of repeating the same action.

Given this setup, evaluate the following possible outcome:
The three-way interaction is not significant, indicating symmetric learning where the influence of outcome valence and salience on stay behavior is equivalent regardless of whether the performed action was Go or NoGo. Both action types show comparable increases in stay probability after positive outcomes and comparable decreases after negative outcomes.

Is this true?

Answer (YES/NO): NO